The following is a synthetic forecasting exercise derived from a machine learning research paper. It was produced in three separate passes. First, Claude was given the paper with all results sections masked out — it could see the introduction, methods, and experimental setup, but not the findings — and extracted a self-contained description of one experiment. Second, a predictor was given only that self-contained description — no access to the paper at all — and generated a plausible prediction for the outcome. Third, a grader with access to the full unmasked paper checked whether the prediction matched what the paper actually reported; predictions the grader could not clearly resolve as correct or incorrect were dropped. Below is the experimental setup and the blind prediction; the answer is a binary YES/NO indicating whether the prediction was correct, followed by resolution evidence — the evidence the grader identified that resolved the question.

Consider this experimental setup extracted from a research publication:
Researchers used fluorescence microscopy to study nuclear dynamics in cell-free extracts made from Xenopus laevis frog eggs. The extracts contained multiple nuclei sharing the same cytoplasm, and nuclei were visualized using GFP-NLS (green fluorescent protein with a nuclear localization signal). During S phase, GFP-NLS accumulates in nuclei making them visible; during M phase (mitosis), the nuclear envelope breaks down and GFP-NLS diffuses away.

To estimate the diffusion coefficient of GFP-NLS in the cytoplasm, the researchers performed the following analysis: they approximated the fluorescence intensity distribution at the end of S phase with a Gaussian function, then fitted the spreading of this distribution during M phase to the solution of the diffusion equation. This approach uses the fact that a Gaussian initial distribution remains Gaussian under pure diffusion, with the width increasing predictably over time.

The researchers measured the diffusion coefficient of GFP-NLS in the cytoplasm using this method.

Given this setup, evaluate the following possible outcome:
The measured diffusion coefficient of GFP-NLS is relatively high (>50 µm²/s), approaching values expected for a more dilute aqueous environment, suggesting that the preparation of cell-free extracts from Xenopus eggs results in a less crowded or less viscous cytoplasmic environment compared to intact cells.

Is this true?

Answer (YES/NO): NO